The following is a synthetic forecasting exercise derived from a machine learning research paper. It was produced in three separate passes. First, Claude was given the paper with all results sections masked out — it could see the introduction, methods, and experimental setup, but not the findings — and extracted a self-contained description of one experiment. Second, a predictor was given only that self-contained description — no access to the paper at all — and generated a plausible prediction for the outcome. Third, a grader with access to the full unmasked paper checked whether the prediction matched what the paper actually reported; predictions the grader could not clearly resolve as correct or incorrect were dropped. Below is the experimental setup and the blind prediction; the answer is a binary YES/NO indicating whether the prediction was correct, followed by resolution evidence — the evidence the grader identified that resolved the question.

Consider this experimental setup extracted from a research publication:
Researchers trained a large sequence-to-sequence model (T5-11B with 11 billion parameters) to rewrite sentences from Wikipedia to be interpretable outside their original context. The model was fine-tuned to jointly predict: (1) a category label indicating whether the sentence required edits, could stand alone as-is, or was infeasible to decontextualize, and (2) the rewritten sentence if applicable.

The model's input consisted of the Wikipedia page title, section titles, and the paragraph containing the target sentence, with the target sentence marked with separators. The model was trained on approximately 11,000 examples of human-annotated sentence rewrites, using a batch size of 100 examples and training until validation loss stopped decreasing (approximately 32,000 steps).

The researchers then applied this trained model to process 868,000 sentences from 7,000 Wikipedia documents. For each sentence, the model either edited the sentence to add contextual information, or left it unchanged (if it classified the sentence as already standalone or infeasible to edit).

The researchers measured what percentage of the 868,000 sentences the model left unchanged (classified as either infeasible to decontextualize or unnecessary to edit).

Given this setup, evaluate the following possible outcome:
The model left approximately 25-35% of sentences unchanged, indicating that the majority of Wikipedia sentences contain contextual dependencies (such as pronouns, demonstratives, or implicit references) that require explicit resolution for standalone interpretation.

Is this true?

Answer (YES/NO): NO